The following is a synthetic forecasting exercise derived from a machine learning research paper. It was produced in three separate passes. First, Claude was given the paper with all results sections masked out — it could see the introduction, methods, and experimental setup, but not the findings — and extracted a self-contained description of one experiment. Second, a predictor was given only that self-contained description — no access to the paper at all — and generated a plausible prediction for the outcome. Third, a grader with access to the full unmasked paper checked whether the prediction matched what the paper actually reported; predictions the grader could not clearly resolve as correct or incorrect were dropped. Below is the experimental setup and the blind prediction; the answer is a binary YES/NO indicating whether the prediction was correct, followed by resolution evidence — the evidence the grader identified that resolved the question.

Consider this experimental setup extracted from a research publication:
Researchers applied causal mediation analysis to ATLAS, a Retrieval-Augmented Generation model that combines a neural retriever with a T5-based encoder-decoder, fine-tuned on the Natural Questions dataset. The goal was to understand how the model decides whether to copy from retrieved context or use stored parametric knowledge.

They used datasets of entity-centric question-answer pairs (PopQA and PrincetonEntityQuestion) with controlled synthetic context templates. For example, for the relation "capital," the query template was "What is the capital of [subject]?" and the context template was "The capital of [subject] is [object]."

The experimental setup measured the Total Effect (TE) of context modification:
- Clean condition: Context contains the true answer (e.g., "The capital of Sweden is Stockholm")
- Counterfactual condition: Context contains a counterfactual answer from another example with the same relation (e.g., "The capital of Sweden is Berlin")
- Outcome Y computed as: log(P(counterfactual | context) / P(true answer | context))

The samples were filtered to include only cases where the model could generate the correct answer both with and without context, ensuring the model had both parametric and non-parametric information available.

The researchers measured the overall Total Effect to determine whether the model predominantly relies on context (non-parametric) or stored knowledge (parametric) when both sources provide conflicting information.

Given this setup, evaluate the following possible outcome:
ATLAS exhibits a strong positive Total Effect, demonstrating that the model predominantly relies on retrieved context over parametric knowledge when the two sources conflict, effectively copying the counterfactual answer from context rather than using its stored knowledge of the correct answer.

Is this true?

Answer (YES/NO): YES